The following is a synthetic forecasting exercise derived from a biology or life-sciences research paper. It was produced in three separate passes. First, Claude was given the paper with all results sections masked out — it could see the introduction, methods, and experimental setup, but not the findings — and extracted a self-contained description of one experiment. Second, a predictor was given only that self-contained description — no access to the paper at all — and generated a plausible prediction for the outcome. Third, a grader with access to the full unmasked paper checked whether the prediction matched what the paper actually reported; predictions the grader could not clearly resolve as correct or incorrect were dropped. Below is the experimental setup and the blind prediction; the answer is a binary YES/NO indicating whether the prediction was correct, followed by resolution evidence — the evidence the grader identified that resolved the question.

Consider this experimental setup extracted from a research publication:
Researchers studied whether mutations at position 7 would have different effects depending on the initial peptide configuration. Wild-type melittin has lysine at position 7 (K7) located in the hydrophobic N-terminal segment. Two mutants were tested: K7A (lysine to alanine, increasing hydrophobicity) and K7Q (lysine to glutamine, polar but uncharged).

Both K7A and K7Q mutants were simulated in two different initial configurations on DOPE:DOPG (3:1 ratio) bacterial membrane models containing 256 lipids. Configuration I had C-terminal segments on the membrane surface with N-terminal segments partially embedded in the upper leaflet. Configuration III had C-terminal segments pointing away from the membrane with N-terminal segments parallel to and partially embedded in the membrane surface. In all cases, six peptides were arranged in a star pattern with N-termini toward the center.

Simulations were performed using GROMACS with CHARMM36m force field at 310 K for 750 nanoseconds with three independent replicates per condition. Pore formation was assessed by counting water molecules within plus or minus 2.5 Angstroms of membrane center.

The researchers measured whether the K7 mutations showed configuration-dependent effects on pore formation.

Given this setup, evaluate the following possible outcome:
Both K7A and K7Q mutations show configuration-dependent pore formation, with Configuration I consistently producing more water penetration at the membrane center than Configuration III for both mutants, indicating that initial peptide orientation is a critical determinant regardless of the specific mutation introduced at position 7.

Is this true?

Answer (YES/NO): YES